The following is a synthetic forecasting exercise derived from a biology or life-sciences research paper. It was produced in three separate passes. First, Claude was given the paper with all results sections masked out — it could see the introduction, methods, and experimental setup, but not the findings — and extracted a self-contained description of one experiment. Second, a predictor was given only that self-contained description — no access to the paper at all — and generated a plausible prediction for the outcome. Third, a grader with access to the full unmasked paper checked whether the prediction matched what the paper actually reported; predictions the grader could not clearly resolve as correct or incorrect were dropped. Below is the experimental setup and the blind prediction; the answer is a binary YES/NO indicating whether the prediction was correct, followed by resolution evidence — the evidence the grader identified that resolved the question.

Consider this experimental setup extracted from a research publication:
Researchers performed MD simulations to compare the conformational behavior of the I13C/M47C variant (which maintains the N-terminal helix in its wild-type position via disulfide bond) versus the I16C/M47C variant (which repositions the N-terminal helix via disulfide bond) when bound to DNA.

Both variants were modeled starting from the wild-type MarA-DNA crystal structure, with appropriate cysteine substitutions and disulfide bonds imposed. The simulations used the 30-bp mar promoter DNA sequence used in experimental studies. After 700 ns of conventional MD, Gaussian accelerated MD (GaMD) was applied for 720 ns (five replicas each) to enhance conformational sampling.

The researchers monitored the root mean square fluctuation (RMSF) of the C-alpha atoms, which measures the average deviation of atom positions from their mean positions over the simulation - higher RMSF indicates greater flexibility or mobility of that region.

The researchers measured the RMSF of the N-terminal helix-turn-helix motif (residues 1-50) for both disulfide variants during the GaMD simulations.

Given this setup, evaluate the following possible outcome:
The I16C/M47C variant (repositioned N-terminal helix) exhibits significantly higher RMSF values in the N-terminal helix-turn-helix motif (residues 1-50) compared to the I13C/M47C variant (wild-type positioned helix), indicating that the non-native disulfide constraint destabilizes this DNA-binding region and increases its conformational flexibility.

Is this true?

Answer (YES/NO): YES